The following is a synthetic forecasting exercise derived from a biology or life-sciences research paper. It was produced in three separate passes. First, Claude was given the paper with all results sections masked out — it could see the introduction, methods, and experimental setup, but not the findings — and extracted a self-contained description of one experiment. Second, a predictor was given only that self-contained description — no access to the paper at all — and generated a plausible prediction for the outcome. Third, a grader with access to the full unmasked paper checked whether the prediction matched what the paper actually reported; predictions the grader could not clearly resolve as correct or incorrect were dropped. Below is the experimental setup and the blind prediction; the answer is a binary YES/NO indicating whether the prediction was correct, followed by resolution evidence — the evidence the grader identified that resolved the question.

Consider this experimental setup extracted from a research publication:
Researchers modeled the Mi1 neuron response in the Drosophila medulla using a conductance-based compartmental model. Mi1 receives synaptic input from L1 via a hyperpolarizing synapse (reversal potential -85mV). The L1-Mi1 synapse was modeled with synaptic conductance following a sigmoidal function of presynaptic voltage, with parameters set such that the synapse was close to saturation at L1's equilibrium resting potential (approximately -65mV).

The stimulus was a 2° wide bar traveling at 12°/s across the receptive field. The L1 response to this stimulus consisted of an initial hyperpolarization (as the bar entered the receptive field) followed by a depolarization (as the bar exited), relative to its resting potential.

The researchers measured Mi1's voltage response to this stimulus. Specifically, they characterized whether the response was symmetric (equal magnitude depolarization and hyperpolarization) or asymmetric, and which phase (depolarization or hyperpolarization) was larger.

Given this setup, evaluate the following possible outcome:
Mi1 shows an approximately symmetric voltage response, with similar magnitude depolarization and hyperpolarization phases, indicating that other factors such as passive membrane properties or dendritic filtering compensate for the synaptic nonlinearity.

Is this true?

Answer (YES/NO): NO